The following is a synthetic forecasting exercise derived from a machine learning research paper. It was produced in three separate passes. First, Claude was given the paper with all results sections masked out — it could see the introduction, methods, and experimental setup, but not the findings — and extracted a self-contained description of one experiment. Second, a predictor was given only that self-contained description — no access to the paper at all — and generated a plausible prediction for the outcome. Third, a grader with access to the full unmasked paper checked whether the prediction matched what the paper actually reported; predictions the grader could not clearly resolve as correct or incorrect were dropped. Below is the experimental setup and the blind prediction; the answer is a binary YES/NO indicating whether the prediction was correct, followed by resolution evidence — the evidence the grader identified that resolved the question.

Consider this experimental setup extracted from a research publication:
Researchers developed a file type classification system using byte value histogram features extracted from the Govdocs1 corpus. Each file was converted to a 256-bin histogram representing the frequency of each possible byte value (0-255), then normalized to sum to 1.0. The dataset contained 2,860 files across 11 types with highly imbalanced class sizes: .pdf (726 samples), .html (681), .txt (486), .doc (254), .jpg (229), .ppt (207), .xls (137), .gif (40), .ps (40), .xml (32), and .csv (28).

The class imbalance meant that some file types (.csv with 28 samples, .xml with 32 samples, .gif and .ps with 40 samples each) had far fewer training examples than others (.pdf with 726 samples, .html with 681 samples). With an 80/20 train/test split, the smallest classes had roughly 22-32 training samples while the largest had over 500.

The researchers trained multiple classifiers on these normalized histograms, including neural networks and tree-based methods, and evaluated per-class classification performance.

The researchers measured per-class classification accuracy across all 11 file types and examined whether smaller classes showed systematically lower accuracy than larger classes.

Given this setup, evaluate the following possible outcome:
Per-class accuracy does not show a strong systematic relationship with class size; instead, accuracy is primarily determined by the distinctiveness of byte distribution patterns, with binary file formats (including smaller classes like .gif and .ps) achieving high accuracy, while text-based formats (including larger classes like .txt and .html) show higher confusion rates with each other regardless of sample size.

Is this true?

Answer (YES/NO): NO